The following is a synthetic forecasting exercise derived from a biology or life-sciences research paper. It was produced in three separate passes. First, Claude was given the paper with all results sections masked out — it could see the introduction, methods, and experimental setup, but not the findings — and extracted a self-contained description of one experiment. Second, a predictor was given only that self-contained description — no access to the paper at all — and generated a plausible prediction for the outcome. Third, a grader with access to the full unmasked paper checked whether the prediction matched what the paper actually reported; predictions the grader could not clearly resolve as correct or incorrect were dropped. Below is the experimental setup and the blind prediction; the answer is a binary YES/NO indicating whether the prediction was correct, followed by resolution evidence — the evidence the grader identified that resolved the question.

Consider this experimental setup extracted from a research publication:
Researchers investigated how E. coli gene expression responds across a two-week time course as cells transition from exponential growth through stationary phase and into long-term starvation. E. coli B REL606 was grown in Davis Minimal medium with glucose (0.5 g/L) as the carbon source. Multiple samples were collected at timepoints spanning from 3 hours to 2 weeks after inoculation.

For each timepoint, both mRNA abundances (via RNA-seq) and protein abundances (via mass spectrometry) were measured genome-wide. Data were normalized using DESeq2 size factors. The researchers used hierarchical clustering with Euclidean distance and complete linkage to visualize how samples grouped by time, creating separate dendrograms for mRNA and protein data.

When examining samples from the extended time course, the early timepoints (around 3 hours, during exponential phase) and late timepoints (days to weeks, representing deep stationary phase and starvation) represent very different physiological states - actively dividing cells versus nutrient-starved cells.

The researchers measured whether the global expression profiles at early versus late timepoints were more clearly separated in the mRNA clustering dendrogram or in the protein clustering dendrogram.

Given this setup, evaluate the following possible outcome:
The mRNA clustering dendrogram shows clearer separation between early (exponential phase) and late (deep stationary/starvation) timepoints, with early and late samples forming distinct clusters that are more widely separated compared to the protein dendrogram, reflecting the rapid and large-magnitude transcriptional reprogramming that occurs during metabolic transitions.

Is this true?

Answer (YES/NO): YES